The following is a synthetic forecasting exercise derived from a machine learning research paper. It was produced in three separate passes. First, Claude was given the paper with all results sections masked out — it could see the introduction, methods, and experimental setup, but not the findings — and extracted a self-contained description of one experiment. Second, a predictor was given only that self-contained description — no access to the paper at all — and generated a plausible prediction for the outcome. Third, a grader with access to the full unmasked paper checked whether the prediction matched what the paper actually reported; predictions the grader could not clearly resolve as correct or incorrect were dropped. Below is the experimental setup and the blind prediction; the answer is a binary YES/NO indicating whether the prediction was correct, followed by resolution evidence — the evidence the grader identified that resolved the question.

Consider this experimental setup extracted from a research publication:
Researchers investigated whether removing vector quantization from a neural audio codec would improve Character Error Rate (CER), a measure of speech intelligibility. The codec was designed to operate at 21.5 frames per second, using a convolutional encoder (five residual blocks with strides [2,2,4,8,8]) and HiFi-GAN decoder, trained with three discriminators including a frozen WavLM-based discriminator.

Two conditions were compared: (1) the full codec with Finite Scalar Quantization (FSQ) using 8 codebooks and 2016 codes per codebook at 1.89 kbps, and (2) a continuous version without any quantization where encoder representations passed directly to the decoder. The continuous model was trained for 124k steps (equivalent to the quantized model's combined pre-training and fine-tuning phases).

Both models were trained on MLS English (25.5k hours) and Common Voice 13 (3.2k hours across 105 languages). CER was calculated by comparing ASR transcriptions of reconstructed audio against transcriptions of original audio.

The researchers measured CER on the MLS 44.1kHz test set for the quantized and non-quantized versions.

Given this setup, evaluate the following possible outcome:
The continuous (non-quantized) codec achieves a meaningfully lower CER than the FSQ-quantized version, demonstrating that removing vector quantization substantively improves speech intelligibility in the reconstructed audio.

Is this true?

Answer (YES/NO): NO